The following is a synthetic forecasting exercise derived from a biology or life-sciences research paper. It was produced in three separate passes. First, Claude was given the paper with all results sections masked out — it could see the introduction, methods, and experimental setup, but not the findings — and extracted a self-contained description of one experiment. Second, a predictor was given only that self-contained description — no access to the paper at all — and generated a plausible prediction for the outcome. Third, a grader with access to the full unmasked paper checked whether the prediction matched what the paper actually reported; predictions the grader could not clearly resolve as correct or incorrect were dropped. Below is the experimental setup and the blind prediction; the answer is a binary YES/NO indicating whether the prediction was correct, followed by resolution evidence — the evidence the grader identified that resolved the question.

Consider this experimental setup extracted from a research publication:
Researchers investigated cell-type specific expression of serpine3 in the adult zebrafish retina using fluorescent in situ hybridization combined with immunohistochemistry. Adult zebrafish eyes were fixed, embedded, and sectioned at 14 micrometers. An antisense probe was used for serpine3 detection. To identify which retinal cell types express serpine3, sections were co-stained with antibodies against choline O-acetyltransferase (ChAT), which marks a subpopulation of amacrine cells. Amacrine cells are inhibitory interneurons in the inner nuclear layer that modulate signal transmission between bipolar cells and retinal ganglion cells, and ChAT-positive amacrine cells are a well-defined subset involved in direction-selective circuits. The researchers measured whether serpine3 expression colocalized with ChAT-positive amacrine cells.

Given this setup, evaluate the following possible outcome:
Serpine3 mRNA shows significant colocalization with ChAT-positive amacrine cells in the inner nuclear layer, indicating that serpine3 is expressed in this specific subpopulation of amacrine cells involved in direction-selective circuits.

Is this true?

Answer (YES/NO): NO